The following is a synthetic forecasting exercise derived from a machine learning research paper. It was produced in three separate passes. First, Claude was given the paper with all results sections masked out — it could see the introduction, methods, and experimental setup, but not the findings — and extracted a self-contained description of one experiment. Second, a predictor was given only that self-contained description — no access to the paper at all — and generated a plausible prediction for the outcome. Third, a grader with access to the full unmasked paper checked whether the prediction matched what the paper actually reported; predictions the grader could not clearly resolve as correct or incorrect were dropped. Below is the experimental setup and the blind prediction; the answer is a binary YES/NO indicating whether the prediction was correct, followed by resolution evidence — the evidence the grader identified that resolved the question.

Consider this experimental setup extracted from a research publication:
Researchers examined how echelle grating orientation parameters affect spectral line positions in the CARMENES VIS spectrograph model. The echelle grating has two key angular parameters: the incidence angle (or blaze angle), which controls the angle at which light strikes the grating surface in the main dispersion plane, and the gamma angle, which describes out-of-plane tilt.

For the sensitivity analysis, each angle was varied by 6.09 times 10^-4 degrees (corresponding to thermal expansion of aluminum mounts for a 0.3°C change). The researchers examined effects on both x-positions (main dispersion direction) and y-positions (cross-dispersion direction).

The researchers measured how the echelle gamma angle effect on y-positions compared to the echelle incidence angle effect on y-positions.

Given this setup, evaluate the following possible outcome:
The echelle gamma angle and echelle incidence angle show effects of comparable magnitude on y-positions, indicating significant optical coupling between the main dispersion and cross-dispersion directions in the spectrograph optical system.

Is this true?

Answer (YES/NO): NO